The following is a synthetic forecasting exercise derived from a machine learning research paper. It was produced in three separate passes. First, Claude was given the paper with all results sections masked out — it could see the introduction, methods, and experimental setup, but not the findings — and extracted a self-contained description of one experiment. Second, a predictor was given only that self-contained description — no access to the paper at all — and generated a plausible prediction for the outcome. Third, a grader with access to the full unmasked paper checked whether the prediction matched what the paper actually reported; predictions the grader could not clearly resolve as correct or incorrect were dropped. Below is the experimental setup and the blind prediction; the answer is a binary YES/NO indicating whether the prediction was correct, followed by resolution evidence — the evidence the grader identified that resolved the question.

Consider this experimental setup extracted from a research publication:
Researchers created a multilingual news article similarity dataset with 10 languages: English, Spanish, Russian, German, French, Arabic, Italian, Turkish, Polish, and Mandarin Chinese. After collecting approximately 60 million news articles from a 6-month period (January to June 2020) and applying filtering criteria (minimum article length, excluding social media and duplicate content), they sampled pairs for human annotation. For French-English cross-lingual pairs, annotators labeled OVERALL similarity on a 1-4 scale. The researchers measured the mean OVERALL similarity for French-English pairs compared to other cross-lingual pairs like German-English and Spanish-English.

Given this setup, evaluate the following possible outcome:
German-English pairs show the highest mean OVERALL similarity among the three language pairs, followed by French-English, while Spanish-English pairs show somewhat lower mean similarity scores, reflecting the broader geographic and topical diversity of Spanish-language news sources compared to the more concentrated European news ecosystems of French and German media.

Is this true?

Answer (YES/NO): NO